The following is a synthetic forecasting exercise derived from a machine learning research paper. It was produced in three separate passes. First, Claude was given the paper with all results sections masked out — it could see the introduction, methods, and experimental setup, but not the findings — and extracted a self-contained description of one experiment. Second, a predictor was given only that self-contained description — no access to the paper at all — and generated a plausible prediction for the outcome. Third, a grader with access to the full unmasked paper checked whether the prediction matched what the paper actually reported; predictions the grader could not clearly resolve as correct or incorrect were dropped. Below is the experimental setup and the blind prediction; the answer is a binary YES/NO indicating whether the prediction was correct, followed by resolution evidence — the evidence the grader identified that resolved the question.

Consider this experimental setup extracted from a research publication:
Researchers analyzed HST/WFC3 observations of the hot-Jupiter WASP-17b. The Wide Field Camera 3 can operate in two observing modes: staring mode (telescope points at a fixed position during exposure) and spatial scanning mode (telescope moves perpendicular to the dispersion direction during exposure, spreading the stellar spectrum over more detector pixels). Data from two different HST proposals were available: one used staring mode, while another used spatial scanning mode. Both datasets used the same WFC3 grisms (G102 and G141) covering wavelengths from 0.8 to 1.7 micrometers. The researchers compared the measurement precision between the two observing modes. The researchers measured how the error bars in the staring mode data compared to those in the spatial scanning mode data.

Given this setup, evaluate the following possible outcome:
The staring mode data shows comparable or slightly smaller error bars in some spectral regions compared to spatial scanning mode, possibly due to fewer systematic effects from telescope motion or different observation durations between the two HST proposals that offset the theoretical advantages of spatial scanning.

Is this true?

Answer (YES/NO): NO